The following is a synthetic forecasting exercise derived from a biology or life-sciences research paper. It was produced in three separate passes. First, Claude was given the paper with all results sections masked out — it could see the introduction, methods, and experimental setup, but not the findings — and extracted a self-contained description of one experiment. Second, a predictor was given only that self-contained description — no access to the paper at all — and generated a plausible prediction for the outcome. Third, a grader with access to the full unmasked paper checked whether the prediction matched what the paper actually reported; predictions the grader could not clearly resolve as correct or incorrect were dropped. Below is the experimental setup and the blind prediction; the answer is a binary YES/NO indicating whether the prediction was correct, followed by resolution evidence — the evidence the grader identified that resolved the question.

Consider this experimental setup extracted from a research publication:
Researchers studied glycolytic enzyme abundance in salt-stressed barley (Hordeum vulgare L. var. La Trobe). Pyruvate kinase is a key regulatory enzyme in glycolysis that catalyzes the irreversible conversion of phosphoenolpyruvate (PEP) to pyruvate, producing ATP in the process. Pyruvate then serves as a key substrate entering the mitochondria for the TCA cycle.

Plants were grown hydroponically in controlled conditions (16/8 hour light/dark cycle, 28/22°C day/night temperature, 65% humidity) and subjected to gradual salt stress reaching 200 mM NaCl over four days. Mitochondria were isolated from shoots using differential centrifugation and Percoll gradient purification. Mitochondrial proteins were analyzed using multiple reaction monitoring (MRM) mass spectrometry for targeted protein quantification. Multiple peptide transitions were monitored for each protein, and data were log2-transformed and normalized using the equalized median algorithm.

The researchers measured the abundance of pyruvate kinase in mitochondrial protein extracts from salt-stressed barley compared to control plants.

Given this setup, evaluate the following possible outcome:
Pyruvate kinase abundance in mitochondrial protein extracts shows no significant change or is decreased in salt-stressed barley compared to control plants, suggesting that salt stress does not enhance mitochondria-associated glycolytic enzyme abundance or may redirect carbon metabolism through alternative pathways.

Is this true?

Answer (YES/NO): NO